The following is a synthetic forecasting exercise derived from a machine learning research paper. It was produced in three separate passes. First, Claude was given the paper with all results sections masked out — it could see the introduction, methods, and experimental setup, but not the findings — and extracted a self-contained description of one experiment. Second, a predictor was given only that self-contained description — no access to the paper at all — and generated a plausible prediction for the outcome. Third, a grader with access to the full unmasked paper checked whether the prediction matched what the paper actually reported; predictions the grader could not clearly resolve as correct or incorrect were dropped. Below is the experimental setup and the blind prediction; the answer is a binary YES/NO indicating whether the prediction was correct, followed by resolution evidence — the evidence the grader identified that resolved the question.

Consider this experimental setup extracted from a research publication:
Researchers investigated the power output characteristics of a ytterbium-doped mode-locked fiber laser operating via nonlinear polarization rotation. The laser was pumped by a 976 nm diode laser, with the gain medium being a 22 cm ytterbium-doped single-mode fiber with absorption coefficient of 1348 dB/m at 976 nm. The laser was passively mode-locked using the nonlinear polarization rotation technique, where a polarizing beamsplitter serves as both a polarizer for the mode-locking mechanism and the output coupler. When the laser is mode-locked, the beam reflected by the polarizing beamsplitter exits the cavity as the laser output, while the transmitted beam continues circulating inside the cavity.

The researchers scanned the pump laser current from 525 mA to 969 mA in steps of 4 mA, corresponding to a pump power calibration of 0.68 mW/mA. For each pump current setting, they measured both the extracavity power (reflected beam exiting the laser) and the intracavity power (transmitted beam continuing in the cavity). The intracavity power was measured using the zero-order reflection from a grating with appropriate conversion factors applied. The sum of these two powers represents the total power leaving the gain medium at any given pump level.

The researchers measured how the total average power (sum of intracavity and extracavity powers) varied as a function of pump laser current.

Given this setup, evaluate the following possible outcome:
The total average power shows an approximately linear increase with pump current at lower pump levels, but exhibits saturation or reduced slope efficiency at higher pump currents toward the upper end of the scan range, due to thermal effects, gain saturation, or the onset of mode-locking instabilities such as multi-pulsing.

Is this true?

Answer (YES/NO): NO